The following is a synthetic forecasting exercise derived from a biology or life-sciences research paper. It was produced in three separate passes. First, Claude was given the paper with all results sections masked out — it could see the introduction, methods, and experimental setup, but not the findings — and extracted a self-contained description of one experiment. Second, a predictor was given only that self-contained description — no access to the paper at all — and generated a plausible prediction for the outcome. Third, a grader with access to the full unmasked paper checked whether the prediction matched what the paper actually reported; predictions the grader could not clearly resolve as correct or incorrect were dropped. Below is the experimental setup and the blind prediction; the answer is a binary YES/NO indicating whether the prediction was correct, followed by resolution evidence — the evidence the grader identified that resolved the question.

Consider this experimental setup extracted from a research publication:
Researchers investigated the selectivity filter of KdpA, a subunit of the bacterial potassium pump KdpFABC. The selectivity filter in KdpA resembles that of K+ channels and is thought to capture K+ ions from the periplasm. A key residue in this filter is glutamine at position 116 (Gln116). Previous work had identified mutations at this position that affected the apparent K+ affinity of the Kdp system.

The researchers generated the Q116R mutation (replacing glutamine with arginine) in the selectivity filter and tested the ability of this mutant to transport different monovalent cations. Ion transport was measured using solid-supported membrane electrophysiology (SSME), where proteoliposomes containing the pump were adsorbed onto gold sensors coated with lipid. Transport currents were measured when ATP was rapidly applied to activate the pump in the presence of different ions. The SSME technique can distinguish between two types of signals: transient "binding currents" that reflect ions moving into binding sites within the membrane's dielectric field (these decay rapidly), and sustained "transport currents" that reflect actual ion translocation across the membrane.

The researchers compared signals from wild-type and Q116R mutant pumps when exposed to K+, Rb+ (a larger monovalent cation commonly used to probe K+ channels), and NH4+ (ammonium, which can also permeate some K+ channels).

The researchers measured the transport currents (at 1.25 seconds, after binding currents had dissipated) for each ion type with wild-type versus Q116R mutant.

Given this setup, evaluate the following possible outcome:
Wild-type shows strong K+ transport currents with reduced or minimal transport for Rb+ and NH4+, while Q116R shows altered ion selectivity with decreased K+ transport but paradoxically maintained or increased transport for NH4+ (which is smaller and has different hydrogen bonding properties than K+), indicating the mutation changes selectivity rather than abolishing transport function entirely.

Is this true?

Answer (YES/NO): NO